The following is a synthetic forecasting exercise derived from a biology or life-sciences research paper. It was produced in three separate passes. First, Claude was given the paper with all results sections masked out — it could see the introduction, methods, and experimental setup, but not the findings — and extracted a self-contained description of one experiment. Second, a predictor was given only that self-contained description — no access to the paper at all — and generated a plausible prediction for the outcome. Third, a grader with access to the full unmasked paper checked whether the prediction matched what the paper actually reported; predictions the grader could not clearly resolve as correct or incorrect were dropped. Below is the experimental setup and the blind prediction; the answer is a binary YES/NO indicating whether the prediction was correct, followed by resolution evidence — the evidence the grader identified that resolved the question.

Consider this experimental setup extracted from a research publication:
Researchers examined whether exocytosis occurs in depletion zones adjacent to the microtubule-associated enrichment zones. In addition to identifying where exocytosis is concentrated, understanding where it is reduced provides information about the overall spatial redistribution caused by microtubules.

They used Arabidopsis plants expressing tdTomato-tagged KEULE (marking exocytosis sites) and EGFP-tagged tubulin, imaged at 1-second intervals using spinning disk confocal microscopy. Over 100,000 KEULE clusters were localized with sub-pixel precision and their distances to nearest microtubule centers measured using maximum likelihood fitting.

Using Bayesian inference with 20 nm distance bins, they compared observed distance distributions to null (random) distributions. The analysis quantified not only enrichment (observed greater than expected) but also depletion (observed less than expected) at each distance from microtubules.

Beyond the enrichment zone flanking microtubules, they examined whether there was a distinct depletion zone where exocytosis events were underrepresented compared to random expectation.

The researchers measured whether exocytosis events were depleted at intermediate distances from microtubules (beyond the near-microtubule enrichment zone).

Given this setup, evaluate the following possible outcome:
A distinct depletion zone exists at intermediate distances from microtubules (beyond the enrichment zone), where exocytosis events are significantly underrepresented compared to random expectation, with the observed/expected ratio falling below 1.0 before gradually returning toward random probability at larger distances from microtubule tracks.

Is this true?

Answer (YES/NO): NO